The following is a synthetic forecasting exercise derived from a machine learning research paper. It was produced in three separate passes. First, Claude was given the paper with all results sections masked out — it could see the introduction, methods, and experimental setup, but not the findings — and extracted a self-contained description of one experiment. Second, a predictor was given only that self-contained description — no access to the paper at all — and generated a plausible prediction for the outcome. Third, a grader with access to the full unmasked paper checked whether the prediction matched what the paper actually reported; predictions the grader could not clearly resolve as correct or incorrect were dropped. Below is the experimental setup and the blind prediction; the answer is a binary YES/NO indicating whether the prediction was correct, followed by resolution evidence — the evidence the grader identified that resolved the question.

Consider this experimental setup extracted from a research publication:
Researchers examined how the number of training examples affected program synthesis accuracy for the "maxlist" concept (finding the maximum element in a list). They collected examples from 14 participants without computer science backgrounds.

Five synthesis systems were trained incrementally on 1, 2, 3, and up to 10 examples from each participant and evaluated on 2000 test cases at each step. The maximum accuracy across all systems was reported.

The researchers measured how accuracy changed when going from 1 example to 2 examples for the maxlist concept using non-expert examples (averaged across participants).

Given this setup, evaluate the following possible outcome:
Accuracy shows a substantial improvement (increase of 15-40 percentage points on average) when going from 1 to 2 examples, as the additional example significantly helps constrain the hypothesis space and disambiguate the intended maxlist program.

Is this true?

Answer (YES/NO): YES